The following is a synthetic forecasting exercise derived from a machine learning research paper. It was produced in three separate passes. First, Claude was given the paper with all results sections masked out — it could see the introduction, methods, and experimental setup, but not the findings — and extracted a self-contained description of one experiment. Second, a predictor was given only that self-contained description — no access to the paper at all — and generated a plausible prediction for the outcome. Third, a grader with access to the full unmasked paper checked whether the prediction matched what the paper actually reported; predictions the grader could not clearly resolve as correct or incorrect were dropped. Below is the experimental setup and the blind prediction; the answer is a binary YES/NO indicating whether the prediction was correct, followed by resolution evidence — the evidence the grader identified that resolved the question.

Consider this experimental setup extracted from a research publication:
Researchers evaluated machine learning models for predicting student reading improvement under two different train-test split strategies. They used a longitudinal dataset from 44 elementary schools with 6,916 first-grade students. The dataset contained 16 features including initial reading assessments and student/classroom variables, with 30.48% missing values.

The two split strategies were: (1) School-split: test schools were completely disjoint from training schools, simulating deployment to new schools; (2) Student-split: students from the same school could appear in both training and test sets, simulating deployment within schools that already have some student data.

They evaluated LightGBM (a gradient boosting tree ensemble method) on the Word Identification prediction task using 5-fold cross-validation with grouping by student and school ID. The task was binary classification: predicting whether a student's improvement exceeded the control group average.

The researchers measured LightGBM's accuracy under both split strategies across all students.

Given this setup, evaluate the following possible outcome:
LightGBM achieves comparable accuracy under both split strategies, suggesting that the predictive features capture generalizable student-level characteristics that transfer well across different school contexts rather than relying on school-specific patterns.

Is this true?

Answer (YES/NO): YES